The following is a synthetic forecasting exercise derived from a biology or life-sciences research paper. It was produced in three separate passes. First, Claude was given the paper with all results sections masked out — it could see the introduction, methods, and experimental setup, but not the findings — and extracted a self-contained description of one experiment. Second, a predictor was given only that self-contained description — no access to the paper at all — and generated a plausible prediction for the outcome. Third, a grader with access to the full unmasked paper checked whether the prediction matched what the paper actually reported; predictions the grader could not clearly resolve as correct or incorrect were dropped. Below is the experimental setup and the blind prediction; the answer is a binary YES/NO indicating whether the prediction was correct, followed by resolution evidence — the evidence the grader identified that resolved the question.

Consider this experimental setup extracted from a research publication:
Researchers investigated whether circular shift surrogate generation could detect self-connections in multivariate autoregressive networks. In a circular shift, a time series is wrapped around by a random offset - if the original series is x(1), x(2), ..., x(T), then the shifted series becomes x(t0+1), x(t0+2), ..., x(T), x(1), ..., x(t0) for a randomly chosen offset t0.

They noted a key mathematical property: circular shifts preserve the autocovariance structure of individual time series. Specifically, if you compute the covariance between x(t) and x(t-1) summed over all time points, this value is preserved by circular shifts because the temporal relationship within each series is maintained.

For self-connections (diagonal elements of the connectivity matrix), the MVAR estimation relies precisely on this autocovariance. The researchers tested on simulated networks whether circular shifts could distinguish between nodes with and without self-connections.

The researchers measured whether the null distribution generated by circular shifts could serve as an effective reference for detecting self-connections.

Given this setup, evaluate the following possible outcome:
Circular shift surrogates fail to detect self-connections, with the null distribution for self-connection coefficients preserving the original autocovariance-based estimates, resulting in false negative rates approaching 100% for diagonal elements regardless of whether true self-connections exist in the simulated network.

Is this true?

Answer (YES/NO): YES